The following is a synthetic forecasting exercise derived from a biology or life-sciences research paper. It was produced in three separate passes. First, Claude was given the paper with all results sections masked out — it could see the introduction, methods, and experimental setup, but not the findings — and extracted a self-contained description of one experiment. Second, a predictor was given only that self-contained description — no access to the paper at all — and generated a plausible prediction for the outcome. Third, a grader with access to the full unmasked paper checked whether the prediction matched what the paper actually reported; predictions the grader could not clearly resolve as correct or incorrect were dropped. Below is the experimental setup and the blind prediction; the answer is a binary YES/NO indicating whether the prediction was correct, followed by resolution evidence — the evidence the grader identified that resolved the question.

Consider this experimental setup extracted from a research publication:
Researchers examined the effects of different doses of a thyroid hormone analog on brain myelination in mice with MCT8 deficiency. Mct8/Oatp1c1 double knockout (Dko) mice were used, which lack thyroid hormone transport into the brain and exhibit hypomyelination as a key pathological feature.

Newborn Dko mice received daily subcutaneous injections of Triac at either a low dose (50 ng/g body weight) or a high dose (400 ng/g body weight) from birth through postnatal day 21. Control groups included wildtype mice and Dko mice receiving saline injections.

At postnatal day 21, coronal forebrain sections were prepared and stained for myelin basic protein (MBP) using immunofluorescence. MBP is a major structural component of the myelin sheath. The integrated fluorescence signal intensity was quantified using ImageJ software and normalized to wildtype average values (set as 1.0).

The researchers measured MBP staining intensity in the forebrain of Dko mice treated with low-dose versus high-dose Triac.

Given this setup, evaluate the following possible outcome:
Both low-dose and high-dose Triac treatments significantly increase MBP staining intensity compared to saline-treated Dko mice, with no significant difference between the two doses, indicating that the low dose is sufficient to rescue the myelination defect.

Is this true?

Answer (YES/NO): NO